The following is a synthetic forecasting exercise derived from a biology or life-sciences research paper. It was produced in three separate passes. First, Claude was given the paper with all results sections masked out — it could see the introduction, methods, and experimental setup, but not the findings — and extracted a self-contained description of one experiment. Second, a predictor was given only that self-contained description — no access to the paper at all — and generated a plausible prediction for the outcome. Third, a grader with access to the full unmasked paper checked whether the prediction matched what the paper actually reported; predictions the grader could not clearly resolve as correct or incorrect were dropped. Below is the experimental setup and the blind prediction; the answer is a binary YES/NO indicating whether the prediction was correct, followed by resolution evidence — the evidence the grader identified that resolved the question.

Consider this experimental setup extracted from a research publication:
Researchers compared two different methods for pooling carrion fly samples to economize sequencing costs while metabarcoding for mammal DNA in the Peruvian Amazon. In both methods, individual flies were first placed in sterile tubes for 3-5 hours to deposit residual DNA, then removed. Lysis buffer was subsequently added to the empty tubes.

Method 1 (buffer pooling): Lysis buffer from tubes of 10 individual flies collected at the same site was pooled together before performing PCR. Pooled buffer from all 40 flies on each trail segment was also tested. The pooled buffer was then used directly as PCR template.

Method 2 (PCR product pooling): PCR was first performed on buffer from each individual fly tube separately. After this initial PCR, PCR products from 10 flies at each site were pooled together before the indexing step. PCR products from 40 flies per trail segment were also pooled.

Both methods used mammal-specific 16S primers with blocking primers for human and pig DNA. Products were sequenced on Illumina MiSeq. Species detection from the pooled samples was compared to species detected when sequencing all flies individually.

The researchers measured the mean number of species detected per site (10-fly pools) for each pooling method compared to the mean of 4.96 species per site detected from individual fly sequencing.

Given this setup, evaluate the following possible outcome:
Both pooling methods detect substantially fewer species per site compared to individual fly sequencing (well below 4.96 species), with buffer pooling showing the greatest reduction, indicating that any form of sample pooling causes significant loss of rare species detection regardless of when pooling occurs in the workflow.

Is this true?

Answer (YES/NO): NO